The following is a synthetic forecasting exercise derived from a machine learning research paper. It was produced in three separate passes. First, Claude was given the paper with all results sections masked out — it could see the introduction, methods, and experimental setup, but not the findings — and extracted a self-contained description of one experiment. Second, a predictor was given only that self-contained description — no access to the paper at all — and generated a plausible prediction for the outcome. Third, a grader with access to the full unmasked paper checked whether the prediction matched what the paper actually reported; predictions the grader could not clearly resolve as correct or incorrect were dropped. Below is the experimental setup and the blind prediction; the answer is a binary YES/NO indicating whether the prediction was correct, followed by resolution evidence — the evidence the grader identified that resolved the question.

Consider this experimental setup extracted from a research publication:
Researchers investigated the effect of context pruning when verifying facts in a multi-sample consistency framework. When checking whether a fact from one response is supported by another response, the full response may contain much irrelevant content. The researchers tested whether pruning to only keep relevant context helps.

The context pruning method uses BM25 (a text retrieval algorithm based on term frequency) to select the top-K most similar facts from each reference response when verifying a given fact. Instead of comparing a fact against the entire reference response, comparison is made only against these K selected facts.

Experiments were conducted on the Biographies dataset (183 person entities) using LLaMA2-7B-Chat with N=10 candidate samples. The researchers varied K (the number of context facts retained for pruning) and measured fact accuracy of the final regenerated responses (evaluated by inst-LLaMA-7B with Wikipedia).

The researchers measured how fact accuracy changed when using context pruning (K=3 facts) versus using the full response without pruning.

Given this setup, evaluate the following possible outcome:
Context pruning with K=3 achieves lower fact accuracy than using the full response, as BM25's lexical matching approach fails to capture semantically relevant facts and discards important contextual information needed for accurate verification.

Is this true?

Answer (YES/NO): YES